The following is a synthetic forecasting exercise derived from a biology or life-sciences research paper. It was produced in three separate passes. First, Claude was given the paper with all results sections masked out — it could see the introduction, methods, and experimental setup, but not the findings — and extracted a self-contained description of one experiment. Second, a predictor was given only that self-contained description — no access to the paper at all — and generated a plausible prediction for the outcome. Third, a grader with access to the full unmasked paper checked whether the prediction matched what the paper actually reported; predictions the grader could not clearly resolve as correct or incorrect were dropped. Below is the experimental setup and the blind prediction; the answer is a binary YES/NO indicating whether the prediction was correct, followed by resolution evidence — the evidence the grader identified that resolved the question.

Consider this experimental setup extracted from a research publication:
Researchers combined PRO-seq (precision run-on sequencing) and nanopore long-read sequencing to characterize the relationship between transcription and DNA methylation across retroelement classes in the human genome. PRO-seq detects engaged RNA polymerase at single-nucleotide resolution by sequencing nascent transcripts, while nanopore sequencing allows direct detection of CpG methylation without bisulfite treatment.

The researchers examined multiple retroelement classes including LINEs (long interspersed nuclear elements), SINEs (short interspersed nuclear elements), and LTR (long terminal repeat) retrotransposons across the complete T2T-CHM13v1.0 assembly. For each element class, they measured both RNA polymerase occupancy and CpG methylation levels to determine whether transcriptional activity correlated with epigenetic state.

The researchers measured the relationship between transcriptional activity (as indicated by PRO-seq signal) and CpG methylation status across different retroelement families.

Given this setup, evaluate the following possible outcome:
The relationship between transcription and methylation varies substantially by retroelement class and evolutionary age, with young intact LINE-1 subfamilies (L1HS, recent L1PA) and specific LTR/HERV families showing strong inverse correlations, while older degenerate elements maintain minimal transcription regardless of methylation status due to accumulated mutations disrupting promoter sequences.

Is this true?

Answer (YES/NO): NO